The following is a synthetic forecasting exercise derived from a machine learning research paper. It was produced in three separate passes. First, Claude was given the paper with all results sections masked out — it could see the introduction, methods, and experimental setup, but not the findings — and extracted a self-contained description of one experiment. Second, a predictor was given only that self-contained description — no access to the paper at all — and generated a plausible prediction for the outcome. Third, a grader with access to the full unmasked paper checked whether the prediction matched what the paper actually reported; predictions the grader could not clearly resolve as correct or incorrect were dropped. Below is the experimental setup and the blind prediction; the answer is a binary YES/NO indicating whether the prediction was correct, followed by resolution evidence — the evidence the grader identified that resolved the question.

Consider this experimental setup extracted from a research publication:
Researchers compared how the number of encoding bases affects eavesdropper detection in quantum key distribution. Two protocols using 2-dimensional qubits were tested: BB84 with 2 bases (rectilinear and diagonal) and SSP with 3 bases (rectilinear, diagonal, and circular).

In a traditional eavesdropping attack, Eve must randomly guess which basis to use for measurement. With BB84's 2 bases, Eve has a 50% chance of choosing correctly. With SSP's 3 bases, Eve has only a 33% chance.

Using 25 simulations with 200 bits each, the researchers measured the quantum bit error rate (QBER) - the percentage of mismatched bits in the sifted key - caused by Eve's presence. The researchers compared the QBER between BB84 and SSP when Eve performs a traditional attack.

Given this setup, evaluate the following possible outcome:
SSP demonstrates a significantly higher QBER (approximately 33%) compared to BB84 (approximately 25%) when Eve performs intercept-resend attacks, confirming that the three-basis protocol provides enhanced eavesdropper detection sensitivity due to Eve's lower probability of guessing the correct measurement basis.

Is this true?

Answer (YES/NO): NO